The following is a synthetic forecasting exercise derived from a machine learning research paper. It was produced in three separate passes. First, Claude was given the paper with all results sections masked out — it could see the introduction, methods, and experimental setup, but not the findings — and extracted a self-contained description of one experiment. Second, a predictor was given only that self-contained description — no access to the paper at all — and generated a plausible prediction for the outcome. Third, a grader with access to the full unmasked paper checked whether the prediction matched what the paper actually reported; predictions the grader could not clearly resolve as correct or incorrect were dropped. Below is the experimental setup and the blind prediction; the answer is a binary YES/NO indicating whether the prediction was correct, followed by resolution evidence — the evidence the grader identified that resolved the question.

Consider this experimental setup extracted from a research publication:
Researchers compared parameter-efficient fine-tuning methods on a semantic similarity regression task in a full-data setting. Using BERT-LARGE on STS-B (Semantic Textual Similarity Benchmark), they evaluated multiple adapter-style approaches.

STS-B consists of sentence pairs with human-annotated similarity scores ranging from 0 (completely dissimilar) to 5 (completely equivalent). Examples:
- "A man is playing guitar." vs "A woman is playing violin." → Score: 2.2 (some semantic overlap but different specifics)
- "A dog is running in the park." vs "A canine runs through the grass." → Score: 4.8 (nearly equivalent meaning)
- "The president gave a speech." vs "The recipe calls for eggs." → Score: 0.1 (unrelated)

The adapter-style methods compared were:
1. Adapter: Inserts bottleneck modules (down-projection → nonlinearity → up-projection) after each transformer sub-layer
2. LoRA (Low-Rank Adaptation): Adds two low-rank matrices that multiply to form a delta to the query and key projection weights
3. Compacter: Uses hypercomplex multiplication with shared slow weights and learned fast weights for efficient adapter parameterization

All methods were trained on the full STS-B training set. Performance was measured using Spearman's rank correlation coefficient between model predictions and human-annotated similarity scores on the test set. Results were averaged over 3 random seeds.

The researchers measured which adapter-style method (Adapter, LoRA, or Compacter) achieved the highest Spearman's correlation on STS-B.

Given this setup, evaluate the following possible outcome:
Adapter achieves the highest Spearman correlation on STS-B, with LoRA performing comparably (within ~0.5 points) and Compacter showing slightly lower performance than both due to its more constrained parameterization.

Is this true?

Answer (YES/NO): NO